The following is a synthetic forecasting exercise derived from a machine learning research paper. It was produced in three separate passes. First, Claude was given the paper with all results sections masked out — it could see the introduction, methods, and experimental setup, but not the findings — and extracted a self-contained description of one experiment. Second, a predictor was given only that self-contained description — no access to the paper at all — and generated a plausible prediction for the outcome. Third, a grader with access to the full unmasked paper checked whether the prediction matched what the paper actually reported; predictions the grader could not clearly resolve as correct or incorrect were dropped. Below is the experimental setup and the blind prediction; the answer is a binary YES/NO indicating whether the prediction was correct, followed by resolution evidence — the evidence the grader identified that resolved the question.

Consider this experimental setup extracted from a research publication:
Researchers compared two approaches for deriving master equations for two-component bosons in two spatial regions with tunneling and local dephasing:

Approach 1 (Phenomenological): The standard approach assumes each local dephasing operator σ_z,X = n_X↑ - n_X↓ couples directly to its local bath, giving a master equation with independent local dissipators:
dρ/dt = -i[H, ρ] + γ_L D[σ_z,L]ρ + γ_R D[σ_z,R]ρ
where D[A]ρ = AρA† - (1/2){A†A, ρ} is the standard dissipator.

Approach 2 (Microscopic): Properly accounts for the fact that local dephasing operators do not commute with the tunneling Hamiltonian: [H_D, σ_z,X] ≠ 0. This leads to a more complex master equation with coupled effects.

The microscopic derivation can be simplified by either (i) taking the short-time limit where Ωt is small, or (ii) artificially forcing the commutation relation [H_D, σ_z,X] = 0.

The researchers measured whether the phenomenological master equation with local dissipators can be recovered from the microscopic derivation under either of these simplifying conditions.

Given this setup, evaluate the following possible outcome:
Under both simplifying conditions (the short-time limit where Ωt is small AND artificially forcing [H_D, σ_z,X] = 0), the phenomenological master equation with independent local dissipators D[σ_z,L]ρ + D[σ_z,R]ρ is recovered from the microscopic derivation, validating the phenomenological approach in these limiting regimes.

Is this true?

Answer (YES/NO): YES